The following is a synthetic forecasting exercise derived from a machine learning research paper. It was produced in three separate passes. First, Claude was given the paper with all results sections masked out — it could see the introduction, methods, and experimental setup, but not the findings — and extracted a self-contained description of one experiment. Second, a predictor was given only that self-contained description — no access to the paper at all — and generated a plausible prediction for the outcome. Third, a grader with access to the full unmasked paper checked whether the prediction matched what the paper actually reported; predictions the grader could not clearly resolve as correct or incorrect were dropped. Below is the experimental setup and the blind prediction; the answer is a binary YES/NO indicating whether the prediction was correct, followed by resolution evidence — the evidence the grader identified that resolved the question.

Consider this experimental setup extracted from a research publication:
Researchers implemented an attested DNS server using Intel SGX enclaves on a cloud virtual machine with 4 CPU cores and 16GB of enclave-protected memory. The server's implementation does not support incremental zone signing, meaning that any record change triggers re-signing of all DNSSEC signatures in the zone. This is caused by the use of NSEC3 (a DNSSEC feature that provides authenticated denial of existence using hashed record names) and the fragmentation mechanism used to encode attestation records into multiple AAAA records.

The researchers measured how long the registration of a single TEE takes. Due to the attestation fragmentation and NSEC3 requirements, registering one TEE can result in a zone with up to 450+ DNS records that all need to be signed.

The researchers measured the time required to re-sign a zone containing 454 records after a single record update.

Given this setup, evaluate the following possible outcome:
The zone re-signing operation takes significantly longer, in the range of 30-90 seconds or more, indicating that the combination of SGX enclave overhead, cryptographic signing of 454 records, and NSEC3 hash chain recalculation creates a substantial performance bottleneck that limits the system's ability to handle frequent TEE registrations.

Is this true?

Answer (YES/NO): NO